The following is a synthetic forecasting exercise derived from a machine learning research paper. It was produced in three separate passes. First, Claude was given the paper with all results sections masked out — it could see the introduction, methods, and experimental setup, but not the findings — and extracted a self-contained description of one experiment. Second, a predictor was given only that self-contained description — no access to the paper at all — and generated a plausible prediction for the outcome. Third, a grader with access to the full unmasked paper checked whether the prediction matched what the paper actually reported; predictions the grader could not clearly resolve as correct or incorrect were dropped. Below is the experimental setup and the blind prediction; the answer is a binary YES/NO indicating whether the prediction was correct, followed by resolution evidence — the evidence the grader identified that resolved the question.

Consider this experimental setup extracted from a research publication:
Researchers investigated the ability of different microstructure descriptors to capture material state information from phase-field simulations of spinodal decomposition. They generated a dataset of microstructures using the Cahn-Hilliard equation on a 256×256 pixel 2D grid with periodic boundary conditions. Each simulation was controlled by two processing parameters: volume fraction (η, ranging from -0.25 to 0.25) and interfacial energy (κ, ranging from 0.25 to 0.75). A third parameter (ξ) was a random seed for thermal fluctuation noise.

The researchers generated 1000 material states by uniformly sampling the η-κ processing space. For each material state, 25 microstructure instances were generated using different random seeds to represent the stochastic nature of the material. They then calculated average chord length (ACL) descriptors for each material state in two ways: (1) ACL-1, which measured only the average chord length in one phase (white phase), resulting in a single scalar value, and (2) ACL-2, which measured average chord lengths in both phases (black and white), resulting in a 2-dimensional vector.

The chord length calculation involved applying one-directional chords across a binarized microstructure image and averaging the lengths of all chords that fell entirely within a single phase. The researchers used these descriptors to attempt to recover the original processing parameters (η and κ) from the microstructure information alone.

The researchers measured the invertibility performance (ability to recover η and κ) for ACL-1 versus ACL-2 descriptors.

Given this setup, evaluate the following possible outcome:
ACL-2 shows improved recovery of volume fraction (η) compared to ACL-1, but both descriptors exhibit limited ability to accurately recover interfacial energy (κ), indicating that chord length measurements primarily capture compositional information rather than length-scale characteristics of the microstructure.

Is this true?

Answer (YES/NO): NO